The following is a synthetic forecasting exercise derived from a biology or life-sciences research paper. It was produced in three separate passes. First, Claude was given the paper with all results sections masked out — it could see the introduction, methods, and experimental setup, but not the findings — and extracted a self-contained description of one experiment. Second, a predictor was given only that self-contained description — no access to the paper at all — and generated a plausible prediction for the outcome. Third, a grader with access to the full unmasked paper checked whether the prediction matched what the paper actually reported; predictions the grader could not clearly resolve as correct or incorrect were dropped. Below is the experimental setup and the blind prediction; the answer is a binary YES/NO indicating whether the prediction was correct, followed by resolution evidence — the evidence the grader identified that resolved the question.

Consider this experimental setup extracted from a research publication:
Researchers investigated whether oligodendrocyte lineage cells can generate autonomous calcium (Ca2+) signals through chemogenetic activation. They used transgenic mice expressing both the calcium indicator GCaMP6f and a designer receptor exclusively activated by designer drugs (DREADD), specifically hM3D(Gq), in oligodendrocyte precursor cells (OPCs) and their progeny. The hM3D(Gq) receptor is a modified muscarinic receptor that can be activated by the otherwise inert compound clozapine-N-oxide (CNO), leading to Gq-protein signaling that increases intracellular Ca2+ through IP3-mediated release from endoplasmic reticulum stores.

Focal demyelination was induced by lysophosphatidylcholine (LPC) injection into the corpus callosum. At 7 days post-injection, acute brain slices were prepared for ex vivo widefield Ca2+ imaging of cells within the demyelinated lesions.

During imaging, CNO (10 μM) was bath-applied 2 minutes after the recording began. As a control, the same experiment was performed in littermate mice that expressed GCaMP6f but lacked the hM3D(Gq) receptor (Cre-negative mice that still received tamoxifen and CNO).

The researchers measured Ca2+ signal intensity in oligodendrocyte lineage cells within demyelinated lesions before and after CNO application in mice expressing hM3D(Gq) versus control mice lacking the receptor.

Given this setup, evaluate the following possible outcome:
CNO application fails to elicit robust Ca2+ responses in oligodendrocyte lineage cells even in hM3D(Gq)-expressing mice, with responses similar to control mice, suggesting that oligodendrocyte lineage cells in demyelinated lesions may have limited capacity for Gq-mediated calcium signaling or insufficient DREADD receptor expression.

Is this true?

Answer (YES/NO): NO